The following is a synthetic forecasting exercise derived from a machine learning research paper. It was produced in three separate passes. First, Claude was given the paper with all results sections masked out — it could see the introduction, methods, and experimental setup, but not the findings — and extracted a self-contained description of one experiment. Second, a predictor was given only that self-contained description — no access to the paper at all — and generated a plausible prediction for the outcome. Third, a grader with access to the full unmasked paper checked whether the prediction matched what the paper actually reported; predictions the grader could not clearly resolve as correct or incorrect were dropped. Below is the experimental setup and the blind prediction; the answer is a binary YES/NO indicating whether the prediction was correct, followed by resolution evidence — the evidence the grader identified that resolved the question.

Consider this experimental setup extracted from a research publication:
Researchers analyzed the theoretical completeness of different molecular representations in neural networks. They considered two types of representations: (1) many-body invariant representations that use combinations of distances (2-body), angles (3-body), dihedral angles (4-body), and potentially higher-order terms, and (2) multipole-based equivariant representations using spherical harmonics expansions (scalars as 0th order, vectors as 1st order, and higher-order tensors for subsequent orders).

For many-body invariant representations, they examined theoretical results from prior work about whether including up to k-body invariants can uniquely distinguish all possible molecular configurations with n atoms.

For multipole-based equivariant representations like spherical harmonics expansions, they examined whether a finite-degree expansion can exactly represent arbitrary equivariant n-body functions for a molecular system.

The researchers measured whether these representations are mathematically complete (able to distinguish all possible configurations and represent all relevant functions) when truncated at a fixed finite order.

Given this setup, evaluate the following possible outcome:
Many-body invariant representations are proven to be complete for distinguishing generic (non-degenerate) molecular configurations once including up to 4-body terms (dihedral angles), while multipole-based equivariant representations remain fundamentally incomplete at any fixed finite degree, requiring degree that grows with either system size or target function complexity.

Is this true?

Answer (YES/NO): NO